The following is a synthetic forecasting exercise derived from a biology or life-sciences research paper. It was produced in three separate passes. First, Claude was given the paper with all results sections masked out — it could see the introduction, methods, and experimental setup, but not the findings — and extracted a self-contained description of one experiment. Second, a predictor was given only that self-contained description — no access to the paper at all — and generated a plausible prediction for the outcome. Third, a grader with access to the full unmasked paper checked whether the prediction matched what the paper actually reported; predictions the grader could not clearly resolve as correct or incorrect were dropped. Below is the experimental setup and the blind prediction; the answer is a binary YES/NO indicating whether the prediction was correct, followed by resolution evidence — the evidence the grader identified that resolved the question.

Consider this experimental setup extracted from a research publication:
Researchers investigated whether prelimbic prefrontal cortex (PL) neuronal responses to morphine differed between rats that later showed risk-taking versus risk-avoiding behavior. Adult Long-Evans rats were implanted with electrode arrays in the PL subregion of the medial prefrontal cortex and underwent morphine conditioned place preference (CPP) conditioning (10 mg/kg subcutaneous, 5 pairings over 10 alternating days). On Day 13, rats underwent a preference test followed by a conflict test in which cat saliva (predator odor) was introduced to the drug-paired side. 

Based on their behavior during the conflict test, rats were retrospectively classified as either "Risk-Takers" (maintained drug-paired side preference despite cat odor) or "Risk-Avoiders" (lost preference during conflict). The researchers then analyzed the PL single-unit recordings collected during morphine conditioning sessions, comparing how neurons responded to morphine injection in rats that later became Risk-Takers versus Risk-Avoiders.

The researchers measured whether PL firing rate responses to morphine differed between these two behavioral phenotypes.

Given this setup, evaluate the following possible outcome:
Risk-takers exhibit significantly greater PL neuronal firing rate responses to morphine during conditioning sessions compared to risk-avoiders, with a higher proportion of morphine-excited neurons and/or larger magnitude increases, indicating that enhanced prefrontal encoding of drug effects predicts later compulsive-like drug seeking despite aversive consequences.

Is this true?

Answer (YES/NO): NO